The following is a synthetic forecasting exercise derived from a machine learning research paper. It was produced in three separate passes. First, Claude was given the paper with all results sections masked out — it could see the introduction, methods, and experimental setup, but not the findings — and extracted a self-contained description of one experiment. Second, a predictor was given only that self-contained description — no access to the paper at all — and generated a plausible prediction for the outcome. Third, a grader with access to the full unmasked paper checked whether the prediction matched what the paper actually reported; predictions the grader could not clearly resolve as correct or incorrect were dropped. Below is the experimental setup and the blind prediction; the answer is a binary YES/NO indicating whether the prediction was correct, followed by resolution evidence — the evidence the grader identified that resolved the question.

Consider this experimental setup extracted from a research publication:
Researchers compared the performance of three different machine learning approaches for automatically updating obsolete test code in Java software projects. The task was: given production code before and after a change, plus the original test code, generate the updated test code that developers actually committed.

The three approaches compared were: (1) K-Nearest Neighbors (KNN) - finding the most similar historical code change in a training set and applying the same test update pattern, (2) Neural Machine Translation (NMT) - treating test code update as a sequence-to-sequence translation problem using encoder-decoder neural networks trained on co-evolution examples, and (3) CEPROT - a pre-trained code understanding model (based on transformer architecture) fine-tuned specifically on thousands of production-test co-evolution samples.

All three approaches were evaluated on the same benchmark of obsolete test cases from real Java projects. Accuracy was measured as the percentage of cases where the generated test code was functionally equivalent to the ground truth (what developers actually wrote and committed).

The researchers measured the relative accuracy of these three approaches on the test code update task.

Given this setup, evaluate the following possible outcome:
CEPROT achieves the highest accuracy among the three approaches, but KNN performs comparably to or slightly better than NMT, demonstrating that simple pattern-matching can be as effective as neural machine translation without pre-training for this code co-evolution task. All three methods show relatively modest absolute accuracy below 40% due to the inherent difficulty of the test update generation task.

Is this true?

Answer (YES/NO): NO